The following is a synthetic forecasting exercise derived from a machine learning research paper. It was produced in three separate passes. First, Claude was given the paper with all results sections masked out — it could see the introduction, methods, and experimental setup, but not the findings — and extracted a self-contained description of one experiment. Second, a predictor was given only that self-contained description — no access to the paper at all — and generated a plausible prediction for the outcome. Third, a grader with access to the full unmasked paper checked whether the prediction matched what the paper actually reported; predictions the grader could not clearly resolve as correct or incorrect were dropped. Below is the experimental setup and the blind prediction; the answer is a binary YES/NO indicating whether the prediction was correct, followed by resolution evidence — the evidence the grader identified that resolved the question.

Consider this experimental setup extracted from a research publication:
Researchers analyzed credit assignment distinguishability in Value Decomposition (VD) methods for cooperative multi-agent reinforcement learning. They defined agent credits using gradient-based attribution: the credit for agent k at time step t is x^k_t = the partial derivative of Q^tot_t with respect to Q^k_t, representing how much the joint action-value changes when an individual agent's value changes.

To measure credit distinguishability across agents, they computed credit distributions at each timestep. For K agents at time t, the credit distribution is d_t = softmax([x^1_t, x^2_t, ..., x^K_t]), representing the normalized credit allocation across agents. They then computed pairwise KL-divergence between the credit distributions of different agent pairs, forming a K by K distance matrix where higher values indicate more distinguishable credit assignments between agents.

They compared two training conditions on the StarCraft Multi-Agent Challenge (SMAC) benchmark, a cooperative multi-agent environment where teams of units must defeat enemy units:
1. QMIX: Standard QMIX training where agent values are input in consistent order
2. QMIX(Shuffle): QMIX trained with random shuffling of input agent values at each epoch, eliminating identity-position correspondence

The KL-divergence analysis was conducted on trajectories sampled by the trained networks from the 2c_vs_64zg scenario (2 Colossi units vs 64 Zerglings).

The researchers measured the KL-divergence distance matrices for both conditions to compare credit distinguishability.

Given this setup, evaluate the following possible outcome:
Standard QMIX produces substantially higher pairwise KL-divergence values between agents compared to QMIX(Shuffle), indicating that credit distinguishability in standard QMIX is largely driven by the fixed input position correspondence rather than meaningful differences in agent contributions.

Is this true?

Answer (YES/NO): NO